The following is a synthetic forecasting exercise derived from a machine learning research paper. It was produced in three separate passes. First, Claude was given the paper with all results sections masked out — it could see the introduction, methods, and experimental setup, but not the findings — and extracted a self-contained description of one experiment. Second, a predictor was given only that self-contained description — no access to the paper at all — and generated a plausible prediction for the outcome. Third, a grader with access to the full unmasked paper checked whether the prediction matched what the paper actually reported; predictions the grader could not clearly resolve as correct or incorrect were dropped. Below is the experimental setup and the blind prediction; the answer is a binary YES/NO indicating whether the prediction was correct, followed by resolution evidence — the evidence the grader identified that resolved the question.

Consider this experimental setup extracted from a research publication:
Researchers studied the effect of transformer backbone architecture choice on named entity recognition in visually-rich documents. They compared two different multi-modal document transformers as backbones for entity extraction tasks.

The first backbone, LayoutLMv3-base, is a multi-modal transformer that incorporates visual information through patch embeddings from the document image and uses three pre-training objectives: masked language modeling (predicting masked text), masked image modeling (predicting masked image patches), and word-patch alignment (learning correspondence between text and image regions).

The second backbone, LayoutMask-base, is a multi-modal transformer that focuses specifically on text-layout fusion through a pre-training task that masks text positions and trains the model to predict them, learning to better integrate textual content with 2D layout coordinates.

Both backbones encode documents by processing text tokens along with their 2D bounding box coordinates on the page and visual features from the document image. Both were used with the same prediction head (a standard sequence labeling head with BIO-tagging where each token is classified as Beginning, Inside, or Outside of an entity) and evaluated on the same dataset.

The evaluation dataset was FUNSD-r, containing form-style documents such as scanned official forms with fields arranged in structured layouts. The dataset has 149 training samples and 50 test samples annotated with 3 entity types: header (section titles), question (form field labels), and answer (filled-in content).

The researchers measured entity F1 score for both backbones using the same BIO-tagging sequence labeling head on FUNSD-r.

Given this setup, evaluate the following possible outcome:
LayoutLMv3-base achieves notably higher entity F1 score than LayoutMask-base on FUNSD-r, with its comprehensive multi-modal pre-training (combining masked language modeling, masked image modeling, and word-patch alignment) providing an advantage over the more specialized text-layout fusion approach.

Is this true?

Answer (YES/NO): YES